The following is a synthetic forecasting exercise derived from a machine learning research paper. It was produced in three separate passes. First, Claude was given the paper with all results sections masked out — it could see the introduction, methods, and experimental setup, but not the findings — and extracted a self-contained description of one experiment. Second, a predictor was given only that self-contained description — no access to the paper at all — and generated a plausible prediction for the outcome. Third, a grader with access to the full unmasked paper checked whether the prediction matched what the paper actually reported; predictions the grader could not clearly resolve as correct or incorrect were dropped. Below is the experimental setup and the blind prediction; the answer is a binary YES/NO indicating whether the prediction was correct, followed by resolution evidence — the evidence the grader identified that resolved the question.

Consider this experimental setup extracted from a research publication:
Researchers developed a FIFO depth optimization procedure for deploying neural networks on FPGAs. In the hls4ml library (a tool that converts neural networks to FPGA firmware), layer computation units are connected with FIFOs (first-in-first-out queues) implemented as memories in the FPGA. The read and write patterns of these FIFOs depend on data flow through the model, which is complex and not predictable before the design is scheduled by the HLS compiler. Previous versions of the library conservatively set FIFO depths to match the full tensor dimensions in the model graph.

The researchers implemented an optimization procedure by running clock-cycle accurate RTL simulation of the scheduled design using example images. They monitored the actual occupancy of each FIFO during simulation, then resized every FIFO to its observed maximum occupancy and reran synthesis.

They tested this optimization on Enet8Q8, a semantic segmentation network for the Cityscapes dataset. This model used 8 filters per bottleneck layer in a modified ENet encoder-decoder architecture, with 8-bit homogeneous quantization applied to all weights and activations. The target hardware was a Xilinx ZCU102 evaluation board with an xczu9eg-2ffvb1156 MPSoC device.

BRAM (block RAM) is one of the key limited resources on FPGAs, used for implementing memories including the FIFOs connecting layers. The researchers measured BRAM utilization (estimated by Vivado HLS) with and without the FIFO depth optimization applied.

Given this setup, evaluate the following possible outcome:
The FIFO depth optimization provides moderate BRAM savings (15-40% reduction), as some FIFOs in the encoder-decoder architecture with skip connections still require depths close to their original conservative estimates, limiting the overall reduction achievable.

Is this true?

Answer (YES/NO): NO